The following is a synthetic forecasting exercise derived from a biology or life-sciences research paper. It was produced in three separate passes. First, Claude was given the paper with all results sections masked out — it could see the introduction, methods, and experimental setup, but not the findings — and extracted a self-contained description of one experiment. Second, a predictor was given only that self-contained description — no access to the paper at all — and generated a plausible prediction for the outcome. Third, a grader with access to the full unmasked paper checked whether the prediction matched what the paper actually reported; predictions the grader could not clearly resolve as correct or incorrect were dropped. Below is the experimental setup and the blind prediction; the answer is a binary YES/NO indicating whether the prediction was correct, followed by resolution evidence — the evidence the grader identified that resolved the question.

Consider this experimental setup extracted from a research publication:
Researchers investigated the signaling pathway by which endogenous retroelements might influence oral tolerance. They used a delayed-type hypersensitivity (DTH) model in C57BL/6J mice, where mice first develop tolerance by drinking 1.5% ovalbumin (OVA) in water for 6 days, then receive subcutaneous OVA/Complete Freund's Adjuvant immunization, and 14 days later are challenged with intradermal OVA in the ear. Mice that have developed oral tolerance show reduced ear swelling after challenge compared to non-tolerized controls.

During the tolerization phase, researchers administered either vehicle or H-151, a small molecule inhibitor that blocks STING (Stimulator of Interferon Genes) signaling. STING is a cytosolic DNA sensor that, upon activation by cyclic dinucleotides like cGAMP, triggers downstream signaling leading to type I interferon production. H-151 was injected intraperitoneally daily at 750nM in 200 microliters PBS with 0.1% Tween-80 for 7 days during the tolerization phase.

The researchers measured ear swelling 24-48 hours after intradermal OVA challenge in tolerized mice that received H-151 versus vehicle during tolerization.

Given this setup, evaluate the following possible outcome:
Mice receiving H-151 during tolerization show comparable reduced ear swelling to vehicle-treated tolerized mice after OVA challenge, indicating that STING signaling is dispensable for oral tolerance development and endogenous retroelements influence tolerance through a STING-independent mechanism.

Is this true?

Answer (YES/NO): NO